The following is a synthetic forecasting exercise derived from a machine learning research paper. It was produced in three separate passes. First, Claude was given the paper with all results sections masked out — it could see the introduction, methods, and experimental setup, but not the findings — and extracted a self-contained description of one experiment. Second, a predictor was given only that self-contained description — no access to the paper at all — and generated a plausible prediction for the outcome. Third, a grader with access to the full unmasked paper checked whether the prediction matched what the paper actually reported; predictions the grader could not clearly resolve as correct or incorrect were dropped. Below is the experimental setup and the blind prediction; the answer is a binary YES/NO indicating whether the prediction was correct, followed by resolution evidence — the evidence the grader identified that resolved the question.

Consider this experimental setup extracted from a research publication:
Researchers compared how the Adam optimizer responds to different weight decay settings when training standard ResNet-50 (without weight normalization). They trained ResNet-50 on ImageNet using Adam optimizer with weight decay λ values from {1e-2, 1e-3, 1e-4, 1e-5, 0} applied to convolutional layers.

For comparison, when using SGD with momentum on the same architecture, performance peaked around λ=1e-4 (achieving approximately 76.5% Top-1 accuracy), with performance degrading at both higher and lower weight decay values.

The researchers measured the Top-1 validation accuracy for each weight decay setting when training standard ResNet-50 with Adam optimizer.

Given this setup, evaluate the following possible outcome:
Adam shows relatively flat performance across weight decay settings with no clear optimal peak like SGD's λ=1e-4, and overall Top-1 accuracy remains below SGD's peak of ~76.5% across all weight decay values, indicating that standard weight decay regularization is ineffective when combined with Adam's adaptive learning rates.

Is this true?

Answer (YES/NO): NO